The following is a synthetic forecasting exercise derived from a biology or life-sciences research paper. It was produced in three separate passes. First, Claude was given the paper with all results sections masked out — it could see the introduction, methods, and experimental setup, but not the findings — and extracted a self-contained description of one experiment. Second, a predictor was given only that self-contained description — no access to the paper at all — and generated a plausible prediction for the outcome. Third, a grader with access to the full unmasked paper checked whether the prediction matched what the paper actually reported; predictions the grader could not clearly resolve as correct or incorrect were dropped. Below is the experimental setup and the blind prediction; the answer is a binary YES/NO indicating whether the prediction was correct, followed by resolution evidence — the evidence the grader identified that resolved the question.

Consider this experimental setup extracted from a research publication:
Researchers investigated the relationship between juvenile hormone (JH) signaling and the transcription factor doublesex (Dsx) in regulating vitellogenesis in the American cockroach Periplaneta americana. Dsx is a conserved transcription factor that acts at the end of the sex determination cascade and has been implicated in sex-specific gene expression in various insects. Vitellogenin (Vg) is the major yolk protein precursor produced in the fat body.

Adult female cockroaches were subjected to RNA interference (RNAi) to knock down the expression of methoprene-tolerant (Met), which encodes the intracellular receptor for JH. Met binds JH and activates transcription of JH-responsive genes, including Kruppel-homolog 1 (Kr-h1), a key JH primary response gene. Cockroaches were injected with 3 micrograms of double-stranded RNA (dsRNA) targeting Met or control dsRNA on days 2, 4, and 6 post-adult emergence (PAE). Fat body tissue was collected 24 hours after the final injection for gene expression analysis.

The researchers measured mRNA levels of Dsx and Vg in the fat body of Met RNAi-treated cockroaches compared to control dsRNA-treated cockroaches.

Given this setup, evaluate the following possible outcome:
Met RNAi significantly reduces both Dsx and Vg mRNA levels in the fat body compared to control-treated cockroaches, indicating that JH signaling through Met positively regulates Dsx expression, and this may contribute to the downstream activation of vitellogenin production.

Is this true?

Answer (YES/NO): YES